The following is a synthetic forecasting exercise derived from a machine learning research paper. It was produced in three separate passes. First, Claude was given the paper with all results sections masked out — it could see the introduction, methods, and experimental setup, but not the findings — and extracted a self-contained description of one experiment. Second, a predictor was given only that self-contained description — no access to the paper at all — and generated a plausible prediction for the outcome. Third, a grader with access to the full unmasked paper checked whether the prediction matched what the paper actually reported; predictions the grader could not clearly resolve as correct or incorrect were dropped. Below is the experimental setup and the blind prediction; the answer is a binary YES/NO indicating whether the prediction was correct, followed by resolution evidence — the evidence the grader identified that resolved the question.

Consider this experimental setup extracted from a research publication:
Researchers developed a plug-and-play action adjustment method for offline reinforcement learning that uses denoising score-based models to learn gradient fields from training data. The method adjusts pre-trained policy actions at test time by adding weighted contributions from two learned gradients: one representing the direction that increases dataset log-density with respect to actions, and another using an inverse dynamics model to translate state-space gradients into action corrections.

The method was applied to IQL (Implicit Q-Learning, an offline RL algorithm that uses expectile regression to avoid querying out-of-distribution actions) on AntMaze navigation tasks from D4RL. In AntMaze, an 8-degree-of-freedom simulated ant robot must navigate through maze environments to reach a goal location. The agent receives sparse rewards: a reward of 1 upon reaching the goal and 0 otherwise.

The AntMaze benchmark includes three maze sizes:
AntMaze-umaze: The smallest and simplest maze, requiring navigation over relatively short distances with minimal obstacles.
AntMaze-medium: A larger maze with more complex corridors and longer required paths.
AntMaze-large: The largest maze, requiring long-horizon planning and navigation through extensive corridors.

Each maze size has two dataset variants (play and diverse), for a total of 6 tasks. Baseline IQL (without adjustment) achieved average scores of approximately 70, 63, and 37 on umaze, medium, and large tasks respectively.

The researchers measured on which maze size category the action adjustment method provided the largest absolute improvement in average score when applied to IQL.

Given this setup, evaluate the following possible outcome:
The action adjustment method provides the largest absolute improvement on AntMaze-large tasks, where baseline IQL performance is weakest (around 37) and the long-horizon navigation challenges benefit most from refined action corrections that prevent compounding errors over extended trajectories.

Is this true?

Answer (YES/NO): NO